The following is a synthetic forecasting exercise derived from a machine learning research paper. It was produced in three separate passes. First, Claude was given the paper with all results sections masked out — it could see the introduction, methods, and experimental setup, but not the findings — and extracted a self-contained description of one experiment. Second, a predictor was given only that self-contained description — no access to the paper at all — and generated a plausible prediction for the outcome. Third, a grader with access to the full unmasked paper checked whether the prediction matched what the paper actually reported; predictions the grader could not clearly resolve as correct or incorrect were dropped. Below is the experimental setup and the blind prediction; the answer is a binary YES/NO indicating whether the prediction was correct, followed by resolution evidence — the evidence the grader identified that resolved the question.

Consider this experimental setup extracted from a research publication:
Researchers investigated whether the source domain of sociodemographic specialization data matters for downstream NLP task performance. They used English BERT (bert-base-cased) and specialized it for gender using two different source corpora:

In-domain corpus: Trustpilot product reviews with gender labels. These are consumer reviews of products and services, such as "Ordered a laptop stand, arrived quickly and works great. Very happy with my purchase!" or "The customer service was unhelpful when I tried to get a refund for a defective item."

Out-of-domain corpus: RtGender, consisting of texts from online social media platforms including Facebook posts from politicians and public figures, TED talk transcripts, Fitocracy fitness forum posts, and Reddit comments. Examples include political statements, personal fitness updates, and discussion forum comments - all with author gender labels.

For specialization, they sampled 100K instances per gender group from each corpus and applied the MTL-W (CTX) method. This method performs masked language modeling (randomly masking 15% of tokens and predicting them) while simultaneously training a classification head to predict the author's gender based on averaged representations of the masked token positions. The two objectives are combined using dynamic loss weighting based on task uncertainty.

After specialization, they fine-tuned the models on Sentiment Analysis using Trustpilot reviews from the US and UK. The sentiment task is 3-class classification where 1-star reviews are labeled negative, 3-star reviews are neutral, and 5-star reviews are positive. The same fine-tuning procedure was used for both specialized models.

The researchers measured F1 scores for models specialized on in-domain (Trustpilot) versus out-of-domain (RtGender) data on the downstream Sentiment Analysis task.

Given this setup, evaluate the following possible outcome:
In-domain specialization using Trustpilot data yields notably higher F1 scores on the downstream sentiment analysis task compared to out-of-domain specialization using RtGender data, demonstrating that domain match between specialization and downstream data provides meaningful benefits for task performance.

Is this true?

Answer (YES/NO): YES